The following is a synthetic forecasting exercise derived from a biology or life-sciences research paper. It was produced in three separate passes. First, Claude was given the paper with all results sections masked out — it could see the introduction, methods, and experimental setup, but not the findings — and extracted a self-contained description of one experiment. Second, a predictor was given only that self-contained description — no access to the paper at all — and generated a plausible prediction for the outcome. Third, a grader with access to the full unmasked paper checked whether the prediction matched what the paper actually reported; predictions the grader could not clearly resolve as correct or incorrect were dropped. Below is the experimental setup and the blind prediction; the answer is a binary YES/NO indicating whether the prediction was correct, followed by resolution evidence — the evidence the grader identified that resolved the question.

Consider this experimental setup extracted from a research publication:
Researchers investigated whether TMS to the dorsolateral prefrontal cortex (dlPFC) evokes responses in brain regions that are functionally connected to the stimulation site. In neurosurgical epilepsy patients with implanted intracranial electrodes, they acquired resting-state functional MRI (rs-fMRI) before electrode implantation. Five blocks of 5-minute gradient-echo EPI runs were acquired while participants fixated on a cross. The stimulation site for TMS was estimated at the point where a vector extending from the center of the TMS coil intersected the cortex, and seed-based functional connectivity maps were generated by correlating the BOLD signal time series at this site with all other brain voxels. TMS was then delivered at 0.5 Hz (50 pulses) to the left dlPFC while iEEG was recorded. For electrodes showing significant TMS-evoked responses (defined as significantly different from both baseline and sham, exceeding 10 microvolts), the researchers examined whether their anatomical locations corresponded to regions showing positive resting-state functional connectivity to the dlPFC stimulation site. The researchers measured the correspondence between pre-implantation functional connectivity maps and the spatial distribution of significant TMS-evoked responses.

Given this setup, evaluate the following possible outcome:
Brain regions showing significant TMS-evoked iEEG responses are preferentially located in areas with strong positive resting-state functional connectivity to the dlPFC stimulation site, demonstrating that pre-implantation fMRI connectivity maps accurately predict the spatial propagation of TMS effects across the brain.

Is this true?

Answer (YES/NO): YES